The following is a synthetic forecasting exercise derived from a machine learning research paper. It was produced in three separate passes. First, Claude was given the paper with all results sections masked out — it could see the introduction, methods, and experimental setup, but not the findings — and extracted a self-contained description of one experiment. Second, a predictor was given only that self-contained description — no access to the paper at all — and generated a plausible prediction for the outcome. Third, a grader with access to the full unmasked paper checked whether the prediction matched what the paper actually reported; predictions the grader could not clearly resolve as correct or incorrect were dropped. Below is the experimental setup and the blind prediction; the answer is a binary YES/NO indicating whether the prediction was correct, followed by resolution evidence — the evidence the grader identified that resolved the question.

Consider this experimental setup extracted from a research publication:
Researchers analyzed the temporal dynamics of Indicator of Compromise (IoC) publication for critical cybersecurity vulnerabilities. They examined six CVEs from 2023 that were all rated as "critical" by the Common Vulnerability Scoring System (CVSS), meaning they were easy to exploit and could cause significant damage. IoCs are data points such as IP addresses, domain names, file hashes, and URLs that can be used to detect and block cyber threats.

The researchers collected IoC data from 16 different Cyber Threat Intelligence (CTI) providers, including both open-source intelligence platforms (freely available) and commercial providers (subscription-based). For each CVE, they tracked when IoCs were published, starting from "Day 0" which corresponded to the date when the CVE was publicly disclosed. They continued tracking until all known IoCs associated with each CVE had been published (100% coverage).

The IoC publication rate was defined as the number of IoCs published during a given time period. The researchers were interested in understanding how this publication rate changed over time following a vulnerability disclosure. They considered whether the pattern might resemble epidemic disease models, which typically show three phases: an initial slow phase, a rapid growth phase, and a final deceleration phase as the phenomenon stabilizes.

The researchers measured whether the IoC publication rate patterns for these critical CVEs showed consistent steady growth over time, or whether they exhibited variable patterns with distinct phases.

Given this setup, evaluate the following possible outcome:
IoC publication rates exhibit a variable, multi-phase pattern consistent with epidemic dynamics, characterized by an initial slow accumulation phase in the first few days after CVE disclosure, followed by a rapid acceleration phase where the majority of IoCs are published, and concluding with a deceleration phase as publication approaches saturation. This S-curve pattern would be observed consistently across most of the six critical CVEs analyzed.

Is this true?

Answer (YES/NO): NO